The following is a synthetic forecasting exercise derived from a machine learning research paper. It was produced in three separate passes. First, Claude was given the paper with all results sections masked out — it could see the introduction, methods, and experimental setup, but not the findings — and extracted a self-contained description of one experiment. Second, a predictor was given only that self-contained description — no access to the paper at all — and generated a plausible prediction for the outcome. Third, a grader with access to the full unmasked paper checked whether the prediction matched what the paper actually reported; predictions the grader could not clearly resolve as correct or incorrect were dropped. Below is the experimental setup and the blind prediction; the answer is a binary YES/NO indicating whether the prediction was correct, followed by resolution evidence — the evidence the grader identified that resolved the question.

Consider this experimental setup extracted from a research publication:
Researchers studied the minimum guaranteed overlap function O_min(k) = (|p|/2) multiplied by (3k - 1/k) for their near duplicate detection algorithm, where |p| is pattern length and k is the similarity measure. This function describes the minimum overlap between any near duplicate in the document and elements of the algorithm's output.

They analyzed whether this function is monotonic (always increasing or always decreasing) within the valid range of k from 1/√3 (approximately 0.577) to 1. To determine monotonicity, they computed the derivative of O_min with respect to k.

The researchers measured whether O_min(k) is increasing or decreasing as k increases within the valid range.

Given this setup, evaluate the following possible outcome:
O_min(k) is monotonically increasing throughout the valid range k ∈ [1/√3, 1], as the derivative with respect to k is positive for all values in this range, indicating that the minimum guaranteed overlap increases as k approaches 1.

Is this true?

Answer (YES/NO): YES